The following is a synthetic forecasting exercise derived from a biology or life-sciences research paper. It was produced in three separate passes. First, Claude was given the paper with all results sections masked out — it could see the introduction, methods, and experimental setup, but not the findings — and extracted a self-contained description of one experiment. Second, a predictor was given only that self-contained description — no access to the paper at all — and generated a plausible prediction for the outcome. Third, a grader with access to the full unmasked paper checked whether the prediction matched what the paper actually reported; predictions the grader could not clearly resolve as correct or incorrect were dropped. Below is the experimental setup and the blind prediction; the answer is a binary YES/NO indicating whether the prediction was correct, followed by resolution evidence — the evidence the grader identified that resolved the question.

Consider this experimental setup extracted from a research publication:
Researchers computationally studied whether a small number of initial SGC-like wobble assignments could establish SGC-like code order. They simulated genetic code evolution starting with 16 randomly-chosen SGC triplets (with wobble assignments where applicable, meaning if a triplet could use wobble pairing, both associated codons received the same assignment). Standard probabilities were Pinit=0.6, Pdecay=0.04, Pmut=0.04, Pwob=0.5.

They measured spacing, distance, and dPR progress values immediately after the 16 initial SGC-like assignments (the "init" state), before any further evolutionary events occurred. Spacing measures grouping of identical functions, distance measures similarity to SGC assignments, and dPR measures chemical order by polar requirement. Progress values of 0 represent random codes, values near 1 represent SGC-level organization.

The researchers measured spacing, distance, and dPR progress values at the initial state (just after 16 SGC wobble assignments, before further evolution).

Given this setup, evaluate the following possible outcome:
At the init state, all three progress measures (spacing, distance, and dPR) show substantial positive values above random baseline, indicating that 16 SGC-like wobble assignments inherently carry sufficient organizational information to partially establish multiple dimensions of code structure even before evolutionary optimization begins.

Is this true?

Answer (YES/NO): YES